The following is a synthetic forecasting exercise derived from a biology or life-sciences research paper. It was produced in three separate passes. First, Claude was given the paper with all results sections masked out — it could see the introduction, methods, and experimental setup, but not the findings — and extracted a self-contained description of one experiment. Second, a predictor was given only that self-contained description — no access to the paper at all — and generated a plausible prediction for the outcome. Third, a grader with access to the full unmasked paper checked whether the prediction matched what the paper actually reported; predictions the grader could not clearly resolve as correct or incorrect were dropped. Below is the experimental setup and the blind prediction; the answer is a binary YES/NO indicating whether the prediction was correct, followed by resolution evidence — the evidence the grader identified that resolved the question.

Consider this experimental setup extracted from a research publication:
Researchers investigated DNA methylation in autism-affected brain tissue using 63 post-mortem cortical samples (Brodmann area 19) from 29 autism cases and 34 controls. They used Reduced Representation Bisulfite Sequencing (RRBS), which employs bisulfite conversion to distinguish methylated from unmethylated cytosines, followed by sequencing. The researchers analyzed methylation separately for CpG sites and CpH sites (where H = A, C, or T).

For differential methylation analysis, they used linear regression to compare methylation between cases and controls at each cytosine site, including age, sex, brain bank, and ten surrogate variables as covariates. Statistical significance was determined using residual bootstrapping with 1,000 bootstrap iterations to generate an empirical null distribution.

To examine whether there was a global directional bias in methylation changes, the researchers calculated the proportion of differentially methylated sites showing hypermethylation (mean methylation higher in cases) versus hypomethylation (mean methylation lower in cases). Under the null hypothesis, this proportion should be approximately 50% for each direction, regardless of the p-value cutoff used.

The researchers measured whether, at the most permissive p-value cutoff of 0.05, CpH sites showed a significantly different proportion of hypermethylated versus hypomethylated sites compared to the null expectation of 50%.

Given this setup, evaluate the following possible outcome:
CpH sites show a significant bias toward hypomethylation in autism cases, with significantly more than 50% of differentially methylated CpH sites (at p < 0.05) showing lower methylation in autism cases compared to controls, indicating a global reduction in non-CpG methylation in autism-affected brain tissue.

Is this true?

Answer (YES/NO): NO